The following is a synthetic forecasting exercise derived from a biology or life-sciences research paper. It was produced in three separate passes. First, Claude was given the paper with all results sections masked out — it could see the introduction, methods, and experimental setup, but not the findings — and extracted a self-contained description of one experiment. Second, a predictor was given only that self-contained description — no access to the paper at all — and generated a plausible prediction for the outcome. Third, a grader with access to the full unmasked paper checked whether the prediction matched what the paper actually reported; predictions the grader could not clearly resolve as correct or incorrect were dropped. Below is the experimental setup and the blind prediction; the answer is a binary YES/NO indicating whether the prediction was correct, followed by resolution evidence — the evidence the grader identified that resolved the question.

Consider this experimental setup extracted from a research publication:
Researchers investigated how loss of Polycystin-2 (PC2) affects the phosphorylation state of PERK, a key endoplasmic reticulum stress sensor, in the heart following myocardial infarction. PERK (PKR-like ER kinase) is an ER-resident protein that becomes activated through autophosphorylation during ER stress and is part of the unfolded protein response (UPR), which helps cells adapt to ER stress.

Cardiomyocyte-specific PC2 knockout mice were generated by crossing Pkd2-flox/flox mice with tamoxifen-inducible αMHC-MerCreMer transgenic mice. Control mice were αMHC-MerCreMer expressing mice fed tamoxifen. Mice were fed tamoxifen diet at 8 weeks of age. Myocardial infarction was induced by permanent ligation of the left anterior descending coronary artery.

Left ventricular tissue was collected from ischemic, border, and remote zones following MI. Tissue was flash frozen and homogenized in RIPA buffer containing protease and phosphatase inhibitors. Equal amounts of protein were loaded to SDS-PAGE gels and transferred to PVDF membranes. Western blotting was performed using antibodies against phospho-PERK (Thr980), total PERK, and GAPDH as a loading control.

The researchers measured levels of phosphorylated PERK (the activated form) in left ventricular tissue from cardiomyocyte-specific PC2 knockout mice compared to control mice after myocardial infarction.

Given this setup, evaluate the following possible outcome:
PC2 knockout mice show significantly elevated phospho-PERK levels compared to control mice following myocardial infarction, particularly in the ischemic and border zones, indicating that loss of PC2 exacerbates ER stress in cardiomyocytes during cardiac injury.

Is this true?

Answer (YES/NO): NO